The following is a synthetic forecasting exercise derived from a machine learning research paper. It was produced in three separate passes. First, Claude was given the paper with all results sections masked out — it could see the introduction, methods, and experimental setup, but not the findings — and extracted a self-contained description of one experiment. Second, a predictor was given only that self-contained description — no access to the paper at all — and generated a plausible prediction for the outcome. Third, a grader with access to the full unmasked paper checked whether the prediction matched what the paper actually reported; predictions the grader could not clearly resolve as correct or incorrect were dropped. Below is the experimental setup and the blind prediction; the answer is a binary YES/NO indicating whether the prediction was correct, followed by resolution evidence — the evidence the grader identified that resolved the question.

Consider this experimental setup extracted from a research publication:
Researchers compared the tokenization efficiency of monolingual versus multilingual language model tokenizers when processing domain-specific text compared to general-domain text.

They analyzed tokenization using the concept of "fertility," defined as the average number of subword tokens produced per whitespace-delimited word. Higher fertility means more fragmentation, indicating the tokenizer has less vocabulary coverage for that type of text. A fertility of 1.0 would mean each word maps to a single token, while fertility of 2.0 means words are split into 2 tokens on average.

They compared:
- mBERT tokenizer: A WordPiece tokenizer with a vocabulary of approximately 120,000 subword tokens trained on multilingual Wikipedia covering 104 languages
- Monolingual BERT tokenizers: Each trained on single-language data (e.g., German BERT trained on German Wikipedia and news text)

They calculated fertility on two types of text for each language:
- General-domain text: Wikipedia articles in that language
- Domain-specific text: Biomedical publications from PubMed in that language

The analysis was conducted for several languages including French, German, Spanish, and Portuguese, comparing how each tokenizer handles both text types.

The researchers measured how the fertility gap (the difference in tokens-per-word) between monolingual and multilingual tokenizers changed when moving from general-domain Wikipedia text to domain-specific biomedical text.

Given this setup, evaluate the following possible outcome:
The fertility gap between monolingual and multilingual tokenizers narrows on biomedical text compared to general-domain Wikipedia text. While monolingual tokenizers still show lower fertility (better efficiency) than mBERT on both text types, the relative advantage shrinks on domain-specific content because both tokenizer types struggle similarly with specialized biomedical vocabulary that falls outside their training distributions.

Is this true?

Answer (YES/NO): NO